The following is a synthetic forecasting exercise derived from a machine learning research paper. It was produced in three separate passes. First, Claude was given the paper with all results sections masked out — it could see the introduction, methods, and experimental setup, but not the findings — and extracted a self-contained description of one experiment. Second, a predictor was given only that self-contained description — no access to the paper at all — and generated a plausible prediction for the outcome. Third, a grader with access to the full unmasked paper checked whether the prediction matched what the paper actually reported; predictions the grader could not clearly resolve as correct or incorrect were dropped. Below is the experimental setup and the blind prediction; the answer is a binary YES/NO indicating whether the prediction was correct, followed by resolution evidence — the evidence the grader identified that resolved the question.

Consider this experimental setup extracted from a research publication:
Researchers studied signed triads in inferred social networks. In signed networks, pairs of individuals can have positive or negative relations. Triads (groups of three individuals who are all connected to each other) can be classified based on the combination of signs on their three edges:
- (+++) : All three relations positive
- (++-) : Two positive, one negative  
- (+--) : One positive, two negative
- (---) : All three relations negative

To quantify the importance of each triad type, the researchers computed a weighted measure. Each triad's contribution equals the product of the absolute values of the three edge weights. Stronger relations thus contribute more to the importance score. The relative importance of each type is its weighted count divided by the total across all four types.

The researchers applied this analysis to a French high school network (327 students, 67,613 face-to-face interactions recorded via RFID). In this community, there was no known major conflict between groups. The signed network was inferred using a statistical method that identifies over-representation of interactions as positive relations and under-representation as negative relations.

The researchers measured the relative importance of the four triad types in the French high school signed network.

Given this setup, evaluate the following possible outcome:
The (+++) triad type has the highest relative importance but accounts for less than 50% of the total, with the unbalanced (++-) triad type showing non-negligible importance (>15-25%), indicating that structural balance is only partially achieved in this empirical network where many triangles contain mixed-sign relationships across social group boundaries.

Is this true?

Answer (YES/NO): NO